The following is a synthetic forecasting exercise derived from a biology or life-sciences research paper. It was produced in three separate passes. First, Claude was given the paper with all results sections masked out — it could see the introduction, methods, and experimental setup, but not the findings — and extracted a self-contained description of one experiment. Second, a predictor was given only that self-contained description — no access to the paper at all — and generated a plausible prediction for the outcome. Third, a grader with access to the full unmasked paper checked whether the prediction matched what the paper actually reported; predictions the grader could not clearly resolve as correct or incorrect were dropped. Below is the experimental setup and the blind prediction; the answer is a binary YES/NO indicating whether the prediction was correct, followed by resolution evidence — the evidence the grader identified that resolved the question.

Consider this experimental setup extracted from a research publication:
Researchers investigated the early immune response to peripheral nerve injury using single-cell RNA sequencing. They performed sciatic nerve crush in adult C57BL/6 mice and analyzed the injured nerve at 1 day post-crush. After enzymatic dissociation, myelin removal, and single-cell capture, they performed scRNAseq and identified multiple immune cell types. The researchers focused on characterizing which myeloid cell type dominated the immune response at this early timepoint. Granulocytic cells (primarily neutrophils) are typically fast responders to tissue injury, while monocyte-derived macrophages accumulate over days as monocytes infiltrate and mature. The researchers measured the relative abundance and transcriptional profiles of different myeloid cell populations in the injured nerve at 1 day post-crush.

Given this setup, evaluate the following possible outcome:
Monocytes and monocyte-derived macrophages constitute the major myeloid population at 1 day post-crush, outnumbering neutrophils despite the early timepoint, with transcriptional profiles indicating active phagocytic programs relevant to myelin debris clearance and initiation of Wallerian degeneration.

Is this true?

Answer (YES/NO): NO